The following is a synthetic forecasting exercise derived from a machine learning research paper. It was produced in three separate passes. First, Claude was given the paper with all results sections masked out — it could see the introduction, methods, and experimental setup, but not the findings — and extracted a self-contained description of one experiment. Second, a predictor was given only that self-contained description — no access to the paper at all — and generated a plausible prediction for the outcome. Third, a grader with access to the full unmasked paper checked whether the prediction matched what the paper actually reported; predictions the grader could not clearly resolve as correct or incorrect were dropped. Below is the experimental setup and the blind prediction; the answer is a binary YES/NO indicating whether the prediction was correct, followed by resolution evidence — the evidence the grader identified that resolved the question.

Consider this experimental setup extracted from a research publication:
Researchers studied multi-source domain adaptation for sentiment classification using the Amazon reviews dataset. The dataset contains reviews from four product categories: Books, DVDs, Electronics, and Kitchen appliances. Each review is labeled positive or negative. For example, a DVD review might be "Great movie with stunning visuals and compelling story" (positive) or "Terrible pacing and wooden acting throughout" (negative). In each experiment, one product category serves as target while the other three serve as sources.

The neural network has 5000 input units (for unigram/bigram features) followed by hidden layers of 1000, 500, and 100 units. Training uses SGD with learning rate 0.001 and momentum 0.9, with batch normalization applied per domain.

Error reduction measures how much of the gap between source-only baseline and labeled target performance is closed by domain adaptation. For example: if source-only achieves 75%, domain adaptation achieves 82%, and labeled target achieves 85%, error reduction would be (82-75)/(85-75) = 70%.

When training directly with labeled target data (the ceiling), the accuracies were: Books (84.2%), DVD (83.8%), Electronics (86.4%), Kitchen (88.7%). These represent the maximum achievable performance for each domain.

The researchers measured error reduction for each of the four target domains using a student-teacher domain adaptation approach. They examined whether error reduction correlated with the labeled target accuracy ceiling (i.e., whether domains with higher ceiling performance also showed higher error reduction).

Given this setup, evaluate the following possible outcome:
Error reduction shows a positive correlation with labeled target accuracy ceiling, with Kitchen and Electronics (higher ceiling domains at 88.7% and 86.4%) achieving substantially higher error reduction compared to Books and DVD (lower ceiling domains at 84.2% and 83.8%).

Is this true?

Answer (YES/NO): NO